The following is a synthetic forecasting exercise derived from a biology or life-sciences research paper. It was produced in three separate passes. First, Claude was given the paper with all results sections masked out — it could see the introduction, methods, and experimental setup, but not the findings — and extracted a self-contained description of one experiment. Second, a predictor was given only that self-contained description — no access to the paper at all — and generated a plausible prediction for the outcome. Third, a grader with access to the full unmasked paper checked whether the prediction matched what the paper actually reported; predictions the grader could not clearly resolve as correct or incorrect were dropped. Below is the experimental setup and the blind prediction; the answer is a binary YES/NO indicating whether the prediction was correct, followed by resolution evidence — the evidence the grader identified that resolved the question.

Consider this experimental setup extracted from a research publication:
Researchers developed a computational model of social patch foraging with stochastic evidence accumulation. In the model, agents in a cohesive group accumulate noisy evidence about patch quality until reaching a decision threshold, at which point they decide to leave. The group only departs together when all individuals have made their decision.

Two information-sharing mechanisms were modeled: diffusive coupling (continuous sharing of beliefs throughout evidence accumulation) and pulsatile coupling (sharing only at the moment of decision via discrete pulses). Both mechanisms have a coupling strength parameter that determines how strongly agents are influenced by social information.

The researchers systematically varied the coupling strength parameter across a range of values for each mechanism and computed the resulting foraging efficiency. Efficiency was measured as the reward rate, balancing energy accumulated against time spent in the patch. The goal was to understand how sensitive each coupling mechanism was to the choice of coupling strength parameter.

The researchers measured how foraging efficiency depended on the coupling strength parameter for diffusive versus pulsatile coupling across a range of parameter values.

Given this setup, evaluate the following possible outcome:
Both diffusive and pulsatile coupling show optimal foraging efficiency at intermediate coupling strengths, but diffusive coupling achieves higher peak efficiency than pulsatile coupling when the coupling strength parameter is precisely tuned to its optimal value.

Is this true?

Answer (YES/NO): NO